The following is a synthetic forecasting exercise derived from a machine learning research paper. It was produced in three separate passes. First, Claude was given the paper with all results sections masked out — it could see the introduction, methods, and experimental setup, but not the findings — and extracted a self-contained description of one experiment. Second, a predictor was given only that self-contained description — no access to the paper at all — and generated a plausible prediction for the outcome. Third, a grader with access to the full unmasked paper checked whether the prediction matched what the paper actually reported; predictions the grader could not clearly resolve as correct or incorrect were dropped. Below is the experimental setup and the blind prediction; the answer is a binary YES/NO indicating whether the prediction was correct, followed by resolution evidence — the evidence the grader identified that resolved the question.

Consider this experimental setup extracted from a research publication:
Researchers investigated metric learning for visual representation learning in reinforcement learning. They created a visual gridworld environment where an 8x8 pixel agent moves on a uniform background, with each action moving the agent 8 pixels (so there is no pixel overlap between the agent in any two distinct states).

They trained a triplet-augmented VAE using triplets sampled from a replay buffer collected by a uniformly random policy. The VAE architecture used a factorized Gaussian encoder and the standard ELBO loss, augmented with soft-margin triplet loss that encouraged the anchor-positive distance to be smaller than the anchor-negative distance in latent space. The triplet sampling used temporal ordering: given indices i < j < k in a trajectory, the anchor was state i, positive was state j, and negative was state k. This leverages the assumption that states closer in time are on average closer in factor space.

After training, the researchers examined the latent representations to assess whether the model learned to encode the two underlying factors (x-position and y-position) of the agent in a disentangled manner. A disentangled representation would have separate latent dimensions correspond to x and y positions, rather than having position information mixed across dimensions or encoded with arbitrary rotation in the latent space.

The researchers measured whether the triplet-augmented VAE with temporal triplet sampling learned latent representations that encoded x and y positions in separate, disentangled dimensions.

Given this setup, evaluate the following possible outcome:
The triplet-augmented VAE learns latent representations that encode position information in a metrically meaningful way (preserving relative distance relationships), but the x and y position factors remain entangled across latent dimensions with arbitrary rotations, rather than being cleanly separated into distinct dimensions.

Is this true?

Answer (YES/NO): YES